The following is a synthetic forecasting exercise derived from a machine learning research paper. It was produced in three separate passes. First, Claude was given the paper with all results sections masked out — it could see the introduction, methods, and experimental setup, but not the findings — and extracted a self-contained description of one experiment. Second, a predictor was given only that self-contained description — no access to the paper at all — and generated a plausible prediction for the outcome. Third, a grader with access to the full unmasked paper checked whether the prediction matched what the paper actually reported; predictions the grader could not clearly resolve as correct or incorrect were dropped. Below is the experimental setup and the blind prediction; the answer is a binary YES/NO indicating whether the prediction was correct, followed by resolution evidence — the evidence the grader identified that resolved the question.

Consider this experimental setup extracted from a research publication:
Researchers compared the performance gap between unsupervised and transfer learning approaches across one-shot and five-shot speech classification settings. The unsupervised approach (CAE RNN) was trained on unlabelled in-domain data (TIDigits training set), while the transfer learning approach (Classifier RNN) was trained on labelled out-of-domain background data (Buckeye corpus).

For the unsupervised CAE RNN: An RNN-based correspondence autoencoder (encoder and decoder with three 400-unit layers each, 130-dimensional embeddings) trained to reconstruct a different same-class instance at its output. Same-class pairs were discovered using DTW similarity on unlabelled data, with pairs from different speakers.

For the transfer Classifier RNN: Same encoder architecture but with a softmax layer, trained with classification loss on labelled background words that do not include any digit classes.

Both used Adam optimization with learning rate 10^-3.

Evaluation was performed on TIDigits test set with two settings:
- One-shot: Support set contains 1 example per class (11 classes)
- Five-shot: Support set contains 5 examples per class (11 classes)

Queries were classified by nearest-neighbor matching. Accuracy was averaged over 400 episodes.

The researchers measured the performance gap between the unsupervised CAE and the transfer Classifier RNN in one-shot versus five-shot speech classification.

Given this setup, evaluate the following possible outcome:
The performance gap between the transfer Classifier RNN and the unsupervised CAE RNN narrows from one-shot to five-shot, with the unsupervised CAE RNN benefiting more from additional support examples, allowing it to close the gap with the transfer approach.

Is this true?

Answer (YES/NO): YES